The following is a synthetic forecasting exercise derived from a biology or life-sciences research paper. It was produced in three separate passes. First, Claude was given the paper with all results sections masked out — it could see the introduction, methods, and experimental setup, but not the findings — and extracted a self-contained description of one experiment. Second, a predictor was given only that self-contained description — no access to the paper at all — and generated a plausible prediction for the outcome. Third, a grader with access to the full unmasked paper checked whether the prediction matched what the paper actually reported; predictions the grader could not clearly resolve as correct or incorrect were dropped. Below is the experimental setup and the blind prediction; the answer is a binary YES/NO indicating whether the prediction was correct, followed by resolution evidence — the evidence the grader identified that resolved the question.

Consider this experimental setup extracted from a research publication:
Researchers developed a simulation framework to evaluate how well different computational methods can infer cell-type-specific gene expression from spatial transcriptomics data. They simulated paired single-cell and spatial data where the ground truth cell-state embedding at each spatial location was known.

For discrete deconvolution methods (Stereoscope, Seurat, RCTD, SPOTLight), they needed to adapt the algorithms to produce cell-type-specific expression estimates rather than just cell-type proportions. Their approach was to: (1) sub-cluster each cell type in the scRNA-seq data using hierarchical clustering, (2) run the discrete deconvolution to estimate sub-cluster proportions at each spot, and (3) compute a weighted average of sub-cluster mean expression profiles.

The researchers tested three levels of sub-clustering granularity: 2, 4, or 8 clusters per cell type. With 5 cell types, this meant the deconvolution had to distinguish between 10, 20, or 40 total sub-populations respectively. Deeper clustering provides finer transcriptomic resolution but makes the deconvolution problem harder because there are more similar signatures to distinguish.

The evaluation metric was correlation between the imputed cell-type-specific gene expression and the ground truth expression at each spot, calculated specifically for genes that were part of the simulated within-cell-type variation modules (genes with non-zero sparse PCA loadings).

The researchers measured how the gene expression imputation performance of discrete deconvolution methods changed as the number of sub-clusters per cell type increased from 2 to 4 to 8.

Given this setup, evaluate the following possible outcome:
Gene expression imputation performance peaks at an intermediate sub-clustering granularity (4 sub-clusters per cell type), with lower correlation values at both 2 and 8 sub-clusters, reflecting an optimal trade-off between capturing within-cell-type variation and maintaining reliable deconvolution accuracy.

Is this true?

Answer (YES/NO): NO